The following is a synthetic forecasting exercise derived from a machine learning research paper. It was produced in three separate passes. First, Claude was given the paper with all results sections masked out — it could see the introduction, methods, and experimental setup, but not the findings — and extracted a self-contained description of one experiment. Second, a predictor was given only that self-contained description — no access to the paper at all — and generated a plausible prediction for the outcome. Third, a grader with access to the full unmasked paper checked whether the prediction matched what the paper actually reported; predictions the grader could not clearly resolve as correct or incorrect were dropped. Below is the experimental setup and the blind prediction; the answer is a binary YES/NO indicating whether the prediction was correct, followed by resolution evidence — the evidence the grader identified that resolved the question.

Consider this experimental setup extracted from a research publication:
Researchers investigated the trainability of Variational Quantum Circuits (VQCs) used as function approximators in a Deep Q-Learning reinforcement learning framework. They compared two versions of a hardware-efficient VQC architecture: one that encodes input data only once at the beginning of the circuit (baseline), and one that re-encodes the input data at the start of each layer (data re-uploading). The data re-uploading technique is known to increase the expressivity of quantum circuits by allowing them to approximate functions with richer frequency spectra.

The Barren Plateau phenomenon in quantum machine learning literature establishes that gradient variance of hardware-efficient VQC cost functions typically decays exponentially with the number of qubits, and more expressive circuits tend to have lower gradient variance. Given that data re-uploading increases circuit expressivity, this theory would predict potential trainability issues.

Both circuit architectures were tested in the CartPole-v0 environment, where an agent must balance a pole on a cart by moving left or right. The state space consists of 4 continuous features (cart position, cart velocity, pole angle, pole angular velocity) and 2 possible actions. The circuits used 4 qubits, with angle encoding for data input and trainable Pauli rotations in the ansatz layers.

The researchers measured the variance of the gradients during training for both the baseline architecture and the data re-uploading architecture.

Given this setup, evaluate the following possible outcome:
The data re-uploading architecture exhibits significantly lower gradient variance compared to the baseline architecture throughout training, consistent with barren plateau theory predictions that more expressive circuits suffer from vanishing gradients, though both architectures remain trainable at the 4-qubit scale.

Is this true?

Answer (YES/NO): NO